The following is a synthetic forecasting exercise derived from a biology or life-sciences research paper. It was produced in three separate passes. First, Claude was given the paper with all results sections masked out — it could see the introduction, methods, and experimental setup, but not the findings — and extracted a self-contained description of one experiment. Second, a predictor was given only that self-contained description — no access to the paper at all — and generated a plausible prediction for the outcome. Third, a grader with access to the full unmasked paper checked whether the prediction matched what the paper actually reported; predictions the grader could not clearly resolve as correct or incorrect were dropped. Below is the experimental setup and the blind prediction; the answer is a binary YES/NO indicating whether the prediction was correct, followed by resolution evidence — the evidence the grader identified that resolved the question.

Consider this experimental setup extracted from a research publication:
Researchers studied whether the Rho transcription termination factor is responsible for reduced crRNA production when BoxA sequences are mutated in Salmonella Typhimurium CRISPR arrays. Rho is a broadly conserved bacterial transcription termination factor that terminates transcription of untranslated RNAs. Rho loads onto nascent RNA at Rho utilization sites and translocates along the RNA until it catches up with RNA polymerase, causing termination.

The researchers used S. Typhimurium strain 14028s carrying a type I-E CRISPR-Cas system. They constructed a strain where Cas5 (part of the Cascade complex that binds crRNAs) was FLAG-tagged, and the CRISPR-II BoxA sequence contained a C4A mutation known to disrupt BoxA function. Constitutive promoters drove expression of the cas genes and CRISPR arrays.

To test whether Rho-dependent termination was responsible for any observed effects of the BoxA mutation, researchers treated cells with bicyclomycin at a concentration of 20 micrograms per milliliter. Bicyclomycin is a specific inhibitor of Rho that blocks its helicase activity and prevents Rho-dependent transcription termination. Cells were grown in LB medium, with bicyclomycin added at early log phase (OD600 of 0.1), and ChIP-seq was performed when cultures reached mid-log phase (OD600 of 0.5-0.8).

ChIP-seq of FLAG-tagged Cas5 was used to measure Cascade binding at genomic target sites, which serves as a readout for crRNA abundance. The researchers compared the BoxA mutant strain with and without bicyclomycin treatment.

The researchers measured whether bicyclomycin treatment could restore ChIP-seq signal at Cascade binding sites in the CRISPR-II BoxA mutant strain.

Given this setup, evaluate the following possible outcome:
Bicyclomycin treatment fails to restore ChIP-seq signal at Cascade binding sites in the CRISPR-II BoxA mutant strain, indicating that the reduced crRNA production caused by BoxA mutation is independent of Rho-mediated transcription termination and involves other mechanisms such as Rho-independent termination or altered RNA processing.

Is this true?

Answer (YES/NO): NO